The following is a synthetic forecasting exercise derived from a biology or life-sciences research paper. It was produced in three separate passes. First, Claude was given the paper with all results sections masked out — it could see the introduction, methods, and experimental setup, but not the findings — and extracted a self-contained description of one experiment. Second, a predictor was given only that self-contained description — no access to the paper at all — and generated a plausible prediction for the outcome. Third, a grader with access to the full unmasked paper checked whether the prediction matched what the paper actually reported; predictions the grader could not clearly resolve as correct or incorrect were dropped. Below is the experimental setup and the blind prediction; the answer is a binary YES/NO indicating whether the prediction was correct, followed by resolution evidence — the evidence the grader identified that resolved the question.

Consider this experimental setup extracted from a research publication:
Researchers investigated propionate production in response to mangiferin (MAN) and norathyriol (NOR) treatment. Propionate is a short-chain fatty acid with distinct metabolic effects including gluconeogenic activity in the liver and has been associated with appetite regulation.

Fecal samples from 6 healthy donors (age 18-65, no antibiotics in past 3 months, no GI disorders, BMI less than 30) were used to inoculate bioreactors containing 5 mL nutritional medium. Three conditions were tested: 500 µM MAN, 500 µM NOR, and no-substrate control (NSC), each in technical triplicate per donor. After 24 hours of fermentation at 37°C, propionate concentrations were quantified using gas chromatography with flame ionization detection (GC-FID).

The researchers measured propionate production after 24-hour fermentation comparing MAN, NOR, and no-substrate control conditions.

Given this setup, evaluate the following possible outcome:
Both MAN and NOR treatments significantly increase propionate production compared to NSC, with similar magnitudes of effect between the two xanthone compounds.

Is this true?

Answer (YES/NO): NO